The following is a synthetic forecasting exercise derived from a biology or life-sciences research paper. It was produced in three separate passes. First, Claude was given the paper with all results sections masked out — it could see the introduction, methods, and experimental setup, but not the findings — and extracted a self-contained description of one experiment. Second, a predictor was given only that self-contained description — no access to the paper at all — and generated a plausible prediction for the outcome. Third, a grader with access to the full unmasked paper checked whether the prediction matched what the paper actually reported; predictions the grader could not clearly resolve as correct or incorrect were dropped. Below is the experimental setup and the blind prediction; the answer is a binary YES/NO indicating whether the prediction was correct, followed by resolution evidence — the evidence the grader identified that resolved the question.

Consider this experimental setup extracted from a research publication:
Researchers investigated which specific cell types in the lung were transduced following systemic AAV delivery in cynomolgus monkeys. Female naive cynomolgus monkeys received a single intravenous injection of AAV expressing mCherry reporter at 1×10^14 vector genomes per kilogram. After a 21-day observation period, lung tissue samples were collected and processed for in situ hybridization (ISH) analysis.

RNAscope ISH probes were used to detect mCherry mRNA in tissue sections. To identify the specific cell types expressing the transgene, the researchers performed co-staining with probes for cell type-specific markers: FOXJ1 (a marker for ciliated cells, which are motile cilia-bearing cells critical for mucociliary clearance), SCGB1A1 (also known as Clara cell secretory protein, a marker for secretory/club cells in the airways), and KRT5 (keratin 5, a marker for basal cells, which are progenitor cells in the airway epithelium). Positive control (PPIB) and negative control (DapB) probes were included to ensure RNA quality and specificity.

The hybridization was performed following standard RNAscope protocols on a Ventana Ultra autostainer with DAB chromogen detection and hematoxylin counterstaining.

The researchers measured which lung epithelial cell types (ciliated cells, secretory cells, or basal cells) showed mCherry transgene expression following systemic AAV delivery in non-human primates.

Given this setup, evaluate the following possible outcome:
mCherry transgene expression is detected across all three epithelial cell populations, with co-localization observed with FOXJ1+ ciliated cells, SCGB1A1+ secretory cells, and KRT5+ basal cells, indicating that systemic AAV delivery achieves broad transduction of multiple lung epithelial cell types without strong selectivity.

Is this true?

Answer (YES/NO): NO